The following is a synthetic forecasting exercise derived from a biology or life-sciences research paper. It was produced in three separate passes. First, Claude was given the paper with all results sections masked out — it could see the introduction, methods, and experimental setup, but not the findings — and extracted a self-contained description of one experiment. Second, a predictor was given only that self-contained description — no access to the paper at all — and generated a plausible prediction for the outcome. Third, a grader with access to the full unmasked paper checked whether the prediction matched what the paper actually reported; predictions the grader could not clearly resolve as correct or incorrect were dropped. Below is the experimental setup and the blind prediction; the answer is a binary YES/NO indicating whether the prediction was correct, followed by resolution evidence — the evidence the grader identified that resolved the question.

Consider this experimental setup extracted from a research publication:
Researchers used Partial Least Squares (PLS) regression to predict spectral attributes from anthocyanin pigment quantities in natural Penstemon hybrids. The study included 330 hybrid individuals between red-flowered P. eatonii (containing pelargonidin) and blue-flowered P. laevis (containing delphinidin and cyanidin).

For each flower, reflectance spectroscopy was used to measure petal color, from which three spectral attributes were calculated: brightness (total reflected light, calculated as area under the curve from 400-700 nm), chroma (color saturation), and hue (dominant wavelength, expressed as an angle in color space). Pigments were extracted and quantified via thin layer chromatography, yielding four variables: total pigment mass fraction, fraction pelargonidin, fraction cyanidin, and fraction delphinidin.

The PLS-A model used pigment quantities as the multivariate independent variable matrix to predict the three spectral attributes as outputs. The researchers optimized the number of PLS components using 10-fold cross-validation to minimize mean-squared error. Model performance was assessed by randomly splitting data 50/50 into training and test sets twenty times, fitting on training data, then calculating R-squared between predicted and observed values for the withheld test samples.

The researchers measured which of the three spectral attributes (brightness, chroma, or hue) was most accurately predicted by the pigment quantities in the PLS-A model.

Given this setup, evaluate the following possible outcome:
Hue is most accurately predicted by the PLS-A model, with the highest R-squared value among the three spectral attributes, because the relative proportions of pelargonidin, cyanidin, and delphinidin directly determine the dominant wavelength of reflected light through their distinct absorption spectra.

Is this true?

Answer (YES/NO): YES